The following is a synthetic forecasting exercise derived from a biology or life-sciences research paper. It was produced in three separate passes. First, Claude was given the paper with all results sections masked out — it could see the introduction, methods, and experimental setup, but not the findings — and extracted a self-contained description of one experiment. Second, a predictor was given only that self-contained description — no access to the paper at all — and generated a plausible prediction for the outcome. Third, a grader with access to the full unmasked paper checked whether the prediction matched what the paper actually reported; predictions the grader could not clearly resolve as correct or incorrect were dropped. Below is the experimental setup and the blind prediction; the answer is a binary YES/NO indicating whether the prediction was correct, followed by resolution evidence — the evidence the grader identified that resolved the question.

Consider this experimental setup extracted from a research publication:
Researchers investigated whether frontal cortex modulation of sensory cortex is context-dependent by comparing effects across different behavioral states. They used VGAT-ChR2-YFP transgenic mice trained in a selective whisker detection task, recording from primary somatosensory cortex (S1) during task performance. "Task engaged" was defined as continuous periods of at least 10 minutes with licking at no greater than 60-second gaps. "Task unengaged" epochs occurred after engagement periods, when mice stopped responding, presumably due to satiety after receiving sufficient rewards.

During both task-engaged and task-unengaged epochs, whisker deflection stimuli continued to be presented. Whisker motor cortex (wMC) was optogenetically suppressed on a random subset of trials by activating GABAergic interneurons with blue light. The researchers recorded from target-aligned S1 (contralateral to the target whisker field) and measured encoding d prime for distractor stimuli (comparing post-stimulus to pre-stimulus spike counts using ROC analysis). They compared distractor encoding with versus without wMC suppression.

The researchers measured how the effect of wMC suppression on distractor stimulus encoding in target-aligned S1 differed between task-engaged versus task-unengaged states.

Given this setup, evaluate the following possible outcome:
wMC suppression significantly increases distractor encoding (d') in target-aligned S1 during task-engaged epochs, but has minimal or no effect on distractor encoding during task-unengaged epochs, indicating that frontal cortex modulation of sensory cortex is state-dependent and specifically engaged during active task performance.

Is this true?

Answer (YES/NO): YES